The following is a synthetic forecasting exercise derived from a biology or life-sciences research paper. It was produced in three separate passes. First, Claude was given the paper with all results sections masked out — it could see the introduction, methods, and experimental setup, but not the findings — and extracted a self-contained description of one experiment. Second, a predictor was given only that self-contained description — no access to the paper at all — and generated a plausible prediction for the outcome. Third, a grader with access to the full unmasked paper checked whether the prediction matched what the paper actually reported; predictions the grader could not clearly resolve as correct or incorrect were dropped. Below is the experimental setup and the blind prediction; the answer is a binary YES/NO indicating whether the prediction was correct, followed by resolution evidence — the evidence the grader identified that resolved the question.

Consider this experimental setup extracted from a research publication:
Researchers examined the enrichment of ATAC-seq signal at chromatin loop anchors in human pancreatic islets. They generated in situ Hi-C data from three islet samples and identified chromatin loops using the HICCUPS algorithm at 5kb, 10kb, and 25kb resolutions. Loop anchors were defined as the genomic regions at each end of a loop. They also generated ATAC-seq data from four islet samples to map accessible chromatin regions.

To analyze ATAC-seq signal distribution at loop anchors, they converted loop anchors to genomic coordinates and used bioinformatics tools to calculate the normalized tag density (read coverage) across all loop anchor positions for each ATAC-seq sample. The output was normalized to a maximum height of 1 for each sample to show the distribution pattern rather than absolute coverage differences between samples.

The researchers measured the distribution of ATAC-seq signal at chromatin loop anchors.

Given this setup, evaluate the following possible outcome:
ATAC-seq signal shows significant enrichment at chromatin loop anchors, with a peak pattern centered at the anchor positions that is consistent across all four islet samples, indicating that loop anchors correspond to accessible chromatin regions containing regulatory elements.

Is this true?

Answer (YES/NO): YES